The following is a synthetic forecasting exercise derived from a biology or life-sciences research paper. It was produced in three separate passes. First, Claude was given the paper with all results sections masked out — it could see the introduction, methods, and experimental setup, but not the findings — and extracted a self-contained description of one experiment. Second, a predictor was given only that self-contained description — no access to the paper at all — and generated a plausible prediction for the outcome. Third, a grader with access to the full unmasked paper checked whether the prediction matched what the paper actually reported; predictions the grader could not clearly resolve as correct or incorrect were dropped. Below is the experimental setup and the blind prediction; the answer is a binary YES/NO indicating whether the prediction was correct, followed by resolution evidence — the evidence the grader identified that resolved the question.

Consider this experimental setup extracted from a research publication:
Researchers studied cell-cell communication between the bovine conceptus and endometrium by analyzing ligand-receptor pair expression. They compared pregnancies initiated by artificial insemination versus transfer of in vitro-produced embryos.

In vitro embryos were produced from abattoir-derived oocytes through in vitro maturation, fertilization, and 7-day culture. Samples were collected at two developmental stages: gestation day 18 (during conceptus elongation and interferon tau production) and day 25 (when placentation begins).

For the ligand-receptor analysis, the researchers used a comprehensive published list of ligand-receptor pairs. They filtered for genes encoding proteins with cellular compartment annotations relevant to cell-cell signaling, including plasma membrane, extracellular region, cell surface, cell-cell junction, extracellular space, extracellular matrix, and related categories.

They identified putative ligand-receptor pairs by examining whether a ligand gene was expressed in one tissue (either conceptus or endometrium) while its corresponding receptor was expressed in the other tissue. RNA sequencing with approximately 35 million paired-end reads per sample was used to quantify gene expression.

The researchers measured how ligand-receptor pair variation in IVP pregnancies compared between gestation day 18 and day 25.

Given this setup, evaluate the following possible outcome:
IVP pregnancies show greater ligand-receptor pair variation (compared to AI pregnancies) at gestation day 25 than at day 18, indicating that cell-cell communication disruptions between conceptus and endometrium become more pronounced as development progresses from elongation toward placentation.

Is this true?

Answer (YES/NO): NO